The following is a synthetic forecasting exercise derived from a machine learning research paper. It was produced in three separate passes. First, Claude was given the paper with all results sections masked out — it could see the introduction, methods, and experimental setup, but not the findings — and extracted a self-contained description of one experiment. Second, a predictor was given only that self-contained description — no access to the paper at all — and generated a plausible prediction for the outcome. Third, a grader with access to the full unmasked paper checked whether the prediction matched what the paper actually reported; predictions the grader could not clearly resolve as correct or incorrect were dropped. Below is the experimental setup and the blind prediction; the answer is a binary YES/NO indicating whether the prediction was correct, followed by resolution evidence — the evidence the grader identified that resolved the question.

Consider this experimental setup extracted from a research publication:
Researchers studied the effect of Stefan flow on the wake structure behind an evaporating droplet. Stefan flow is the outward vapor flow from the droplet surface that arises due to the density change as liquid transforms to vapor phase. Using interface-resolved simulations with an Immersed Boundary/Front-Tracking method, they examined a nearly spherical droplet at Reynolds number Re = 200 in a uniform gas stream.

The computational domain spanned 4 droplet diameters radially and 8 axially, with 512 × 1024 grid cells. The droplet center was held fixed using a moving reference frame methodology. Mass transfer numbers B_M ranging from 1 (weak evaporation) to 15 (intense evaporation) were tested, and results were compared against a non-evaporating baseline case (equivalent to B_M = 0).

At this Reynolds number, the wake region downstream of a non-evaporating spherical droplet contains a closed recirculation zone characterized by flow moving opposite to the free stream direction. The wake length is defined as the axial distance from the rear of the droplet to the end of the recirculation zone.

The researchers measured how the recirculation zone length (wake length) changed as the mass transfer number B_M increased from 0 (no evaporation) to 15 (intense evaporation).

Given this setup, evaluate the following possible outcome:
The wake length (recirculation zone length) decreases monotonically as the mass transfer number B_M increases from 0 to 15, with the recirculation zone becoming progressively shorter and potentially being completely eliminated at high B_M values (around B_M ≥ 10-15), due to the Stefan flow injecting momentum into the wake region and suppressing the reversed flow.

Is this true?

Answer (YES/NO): NO